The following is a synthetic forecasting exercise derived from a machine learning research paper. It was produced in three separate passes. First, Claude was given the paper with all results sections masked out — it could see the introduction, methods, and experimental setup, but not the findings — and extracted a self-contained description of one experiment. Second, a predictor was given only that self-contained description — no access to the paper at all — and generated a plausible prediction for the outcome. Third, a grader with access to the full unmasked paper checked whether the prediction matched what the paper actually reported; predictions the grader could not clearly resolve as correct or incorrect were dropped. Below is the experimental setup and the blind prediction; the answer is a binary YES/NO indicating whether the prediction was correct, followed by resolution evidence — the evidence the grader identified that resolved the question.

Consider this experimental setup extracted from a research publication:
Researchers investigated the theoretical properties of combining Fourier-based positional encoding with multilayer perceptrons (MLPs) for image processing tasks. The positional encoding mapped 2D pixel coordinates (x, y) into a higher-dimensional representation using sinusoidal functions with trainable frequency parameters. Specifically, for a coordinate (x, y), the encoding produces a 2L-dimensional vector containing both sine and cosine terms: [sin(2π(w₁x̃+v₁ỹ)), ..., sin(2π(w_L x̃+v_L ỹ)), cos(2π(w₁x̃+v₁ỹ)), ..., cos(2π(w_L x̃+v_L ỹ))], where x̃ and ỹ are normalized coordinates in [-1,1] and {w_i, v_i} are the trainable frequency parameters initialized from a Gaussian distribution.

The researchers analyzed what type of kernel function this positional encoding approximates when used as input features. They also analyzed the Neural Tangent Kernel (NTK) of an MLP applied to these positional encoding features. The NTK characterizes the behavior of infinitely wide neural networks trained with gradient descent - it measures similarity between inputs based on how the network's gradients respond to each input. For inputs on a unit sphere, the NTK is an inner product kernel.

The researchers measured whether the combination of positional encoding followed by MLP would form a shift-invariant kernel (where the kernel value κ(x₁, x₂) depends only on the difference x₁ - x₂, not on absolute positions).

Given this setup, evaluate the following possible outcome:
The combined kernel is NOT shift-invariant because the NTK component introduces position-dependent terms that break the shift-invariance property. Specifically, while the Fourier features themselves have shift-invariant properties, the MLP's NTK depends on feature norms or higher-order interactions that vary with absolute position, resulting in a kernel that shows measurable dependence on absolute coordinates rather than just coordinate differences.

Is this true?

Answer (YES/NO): NO